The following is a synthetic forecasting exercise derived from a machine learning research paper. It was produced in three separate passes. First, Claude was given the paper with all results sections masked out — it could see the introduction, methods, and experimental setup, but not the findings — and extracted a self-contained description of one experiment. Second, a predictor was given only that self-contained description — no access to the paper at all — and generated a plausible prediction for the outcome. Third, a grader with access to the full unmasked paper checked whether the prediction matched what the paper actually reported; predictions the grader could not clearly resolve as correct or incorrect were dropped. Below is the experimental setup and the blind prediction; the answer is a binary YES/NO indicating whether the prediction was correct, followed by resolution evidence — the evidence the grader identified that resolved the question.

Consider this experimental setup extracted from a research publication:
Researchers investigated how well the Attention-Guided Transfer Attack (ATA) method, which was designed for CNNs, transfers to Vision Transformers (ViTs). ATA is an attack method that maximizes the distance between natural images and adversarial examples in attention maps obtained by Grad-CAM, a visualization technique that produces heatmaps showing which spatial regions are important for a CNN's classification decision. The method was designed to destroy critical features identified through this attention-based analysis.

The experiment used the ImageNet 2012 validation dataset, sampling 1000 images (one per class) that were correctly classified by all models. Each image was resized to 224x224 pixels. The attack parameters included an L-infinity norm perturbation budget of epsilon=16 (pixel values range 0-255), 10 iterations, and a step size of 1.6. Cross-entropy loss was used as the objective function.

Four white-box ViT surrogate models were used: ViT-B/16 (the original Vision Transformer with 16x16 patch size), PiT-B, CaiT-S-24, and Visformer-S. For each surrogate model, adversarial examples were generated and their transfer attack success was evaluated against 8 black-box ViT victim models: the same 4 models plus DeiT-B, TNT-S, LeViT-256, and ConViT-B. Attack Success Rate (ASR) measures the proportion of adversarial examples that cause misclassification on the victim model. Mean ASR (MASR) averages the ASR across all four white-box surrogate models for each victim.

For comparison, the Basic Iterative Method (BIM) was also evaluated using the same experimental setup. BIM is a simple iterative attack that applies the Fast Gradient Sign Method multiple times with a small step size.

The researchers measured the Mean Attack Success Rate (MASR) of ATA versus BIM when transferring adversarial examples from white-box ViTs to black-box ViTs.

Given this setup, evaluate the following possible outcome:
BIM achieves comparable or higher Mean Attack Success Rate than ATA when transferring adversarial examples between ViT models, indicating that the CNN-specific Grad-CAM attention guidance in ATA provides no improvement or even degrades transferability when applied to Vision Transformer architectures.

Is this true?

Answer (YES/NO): YES